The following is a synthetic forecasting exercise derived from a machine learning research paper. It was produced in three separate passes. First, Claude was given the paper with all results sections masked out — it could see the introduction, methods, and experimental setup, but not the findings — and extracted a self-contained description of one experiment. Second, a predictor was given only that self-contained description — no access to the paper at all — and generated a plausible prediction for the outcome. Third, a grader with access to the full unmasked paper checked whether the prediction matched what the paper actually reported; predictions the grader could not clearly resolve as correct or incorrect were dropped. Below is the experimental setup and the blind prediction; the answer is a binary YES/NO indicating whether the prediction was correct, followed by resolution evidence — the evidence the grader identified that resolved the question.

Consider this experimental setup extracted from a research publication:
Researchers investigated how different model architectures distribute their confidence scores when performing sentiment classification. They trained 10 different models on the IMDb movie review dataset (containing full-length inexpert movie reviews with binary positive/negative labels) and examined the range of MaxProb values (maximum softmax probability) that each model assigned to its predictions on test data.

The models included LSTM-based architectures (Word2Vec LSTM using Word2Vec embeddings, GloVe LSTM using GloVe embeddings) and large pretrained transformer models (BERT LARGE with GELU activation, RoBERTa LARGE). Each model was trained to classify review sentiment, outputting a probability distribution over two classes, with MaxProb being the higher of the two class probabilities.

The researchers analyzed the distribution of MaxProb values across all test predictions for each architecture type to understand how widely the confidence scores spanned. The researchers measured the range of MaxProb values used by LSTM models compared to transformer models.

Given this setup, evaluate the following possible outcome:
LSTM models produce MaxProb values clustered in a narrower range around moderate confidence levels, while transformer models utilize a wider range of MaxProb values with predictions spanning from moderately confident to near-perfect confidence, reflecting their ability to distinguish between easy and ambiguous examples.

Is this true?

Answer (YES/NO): NO